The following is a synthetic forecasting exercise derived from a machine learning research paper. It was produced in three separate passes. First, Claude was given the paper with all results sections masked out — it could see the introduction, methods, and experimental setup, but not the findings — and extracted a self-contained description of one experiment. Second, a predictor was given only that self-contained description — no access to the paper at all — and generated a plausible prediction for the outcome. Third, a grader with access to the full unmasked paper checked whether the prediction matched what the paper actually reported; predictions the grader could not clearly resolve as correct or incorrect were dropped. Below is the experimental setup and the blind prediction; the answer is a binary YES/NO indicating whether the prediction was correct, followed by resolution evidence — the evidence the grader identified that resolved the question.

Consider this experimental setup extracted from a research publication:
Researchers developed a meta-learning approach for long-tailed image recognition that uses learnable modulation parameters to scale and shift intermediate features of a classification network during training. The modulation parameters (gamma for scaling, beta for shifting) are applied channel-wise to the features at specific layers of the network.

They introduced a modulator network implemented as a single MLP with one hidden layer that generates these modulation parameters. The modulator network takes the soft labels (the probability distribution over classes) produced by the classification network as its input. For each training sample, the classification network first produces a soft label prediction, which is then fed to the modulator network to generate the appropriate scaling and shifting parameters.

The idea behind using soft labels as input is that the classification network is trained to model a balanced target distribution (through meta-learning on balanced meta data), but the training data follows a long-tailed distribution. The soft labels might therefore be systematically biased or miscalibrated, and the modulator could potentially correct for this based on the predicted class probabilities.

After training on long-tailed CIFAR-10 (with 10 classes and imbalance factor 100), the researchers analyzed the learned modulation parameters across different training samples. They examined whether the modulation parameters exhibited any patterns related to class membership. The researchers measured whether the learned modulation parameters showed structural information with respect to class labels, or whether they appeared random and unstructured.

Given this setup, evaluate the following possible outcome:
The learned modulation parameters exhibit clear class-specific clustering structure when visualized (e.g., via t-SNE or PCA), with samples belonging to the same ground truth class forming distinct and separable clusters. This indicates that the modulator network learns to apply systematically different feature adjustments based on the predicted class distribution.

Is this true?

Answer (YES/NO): YES